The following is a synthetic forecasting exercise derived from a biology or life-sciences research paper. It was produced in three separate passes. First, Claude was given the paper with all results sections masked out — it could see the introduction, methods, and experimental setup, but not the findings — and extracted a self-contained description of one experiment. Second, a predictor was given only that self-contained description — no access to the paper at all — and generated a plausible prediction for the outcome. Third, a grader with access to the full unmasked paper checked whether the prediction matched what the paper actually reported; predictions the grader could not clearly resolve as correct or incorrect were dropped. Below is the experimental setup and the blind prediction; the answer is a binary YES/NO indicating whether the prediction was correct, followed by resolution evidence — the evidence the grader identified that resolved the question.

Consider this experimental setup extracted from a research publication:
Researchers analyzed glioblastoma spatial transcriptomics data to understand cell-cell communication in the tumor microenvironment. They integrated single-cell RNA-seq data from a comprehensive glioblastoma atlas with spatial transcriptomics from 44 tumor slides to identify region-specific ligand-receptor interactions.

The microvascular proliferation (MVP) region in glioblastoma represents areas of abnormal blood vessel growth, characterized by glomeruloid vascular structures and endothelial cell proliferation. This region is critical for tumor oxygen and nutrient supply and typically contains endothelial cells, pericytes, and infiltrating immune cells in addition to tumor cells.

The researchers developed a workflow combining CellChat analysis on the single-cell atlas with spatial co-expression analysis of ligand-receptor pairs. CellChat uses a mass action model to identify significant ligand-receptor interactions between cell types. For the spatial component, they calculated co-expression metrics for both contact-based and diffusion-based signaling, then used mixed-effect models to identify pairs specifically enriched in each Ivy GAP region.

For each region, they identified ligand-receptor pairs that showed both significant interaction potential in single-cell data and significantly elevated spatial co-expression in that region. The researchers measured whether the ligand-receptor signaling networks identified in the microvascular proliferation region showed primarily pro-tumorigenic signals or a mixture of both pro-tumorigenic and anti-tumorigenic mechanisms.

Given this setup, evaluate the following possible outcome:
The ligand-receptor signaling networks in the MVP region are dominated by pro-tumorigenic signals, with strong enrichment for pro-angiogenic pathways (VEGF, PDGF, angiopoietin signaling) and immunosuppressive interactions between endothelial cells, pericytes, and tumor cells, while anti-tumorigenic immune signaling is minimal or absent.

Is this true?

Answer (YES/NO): NO